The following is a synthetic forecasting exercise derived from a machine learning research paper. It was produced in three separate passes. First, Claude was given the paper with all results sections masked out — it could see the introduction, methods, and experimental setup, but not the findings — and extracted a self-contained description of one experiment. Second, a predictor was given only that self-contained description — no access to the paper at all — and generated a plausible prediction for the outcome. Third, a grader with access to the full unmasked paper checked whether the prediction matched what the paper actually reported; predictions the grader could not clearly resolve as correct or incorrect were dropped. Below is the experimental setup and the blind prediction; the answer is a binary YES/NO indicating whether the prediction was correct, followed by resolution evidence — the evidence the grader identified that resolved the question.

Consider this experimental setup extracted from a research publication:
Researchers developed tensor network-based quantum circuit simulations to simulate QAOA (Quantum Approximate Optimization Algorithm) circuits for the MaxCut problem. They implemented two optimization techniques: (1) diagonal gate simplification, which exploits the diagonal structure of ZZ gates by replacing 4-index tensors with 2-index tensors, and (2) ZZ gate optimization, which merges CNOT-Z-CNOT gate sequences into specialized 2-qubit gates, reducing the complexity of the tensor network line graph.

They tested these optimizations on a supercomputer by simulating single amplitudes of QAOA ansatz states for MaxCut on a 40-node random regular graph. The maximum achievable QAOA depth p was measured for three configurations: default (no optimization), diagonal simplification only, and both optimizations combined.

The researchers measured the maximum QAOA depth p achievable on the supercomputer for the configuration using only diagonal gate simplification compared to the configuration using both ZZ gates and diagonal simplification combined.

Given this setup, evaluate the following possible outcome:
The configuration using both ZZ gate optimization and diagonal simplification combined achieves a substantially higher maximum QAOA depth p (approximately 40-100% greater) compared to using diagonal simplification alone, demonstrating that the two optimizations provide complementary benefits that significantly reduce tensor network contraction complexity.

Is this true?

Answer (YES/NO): NO